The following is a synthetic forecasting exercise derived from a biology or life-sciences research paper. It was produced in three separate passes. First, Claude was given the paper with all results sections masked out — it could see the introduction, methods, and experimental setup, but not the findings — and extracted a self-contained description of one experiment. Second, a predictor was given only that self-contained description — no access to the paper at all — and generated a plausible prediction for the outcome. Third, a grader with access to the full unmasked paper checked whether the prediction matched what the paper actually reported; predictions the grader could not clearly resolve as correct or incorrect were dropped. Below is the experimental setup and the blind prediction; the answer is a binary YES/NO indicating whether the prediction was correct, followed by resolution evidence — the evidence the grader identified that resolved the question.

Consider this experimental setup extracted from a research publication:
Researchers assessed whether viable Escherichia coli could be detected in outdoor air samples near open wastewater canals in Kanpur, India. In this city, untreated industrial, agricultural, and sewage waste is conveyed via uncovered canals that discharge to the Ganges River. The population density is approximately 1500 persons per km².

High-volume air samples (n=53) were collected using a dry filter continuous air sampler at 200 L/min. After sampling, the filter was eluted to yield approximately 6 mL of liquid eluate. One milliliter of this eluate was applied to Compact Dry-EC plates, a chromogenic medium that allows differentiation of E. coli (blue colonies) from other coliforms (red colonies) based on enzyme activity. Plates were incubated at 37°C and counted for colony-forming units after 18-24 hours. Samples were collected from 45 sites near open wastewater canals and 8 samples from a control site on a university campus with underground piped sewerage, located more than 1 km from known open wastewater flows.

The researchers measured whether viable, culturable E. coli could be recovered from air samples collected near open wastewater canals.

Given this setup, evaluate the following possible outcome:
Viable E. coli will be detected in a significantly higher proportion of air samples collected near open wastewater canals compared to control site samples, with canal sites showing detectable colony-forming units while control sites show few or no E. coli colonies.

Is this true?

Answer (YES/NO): YES